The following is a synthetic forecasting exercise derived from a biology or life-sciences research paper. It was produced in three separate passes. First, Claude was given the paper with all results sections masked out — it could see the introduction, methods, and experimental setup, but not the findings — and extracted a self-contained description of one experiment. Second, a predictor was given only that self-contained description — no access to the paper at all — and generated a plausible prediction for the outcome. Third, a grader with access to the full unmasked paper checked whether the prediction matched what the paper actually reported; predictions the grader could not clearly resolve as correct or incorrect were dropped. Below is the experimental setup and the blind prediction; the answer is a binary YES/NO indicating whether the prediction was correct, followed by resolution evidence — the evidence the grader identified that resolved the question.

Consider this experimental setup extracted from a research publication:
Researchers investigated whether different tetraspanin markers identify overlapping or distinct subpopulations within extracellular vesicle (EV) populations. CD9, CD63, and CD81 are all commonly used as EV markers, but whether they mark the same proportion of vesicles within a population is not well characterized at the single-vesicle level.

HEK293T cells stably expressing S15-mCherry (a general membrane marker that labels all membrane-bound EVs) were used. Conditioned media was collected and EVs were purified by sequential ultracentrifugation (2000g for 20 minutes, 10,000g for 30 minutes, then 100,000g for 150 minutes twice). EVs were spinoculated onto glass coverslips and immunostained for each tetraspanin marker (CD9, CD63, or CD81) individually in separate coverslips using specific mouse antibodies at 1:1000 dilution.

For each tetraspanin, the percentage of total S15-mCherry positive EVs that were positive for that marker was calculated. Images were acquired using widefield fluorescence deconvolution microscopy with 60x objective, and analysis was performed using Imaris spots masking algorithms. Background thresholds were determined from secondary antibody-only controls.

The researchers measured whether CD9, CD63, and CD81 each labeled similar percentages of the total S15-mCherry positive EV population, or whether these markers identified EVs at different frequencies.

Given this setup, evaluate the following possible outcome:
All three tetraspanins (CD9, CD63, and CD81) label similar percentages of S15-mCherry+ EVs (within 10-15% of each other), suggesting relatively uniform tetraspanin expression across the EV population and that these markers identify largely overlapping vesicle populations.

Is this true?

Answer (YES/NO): NO